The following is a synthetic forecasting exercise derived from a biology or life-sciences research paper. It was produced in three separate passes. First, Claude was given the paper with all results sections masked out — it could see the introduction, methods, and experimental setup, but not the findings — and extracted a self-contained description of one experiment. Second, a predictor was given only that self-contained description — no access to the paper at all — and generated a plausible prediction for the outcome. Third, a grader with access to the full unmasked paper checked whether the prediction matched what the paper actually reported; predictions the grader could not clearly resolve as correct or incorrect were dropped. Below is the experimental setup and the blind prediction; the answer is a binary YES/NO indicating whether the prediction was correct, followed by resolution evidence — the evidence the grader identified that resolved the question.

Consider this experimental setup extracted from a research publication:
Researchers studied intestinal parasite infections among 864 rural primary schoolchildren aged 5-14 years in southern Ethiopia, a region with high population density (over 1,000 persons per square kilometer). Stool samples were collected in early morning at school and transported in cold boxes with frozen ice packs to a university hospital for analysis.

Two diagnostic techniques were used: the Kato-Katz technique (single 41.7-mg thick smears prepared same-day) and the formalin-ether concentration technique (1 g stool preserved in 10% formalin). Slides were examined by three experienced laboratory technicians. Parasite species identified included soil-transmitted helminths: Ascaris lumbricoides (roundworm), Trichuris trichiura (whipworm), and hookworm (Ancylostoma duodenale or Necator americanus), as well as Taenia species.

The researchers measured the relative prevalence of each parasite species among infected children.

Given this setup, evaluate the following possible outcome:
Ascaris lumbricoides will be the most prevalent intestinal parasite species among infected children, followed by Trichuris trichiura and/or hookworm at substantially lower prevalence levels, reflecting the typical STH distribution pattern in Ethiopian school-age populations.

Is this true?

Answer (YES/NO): NO